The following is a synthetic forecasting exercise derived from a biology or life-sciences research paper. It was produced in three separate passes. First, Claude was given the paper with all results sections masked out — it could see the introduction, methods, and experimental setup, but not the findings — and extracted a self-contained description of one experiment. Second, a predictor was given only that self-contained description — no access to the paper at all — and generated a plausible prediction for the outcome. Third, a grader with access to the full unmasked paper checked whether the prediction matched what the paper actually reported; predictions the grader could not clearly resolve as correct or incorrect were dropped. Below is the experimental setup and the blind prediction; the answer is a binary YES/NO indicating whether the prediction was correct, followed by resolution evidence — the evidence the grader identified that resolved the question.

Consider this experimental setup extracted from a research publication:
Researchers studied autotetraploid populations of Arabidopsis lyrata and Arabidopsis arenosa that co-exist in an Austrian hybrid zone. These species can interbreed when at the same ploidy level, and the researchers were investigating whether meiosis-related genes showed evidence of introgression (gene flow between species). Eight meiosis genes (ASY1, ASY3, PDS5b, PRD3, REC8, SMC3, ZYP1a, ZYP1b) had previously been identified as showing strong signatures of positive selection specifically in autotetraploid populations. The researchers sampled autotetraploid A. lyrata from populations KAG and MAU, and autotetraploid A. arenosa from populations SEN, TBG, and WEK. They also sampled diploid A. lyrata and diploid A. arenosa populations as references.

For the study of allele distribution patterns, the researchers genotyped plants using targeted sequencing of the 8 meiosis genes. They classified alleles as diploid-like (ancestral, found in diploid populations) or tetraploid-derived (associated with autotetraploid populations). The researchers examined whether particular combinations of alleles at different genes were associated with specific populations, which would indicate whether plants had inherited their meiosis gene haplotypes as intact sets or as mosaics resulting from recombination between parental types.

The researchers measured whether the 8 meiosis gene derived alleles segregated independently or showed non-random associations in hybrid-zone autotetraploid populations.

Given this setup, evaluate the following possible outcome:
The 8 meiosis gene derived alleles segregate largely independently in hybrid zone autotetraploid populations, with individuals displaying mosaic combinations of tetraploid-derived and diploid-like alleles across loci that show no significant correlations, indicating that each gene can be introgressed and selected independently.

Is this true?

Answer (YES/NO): YES